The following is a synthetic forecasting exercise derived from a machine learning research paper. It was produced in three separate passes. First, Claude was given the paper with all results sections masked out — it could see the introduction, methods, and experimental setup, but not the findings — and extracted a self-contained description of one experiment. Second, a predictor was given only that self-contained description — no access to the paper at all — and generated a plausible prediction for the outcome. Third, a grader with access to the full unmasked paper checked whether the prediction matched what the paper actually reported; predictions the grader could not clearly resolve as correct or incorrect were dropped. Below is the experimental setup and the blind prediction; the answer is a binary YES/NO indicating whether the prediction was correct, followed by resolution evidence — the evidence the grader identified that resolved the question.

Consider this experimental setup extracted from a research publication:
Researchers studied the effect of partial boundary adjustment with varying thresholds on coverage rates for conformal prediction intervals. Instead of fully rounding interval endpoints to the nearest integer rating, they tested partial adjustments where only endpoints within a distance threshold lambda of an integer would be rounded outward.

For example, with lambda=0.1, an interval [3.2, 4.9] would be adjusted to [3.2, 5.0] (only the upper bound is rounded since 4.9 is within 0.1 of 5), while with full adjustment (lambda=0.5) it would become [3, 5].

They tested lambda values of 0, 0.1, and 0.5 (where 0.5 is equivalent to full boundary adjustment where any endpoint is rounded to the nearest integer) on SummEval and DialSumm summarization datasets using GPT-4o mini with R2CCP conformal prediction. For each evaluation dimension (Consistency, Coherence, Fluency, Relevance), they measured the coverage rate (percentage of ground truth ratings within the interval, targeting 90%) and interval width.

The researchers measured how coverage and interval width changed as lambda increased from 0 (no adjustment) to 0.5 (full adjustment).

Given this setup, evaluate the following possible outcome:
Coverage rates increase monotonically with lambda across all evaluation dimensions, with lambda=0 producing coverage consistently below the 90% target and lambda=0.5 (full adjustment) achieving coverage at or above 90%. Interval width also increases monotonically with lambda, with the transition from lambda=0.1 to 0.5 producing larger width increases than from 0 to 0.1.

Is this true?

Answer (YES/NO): NO